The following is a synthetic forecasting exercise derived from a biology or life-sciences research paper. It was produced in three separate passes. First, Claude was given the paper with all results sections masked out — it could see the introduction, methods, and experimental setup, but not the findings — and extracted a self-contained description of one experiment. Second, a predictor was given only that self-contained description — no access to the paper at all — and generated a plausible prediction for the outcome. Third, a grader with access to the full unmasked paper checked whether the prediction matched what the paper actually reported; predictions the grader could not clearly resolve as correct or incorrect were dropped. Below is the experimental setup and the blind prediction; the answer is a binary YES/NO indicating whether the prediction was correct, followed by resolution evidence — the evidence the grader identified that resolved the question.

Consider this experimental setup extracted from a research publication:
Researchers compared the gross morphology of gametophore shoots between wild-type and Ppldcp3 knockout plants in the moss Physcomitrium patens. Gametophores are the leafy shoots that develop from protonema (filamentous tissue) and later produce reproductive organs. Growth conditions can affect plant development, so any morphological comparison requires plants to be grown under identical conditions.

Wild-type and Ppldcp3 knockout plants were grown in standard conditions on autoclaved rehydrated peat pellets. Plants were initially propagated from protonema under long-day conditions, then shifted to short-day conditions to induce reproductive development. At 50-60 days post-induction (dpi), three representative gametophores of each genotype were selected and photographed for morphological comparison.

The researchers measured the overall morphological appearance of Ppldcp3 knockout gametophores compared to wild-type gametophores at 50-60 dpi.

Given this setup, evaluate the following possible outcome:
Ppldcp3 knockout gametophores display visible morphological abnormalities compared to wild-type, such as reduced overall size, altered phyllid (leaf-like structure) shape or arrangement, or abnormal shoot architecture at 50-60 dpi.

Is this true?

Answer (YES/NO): NO